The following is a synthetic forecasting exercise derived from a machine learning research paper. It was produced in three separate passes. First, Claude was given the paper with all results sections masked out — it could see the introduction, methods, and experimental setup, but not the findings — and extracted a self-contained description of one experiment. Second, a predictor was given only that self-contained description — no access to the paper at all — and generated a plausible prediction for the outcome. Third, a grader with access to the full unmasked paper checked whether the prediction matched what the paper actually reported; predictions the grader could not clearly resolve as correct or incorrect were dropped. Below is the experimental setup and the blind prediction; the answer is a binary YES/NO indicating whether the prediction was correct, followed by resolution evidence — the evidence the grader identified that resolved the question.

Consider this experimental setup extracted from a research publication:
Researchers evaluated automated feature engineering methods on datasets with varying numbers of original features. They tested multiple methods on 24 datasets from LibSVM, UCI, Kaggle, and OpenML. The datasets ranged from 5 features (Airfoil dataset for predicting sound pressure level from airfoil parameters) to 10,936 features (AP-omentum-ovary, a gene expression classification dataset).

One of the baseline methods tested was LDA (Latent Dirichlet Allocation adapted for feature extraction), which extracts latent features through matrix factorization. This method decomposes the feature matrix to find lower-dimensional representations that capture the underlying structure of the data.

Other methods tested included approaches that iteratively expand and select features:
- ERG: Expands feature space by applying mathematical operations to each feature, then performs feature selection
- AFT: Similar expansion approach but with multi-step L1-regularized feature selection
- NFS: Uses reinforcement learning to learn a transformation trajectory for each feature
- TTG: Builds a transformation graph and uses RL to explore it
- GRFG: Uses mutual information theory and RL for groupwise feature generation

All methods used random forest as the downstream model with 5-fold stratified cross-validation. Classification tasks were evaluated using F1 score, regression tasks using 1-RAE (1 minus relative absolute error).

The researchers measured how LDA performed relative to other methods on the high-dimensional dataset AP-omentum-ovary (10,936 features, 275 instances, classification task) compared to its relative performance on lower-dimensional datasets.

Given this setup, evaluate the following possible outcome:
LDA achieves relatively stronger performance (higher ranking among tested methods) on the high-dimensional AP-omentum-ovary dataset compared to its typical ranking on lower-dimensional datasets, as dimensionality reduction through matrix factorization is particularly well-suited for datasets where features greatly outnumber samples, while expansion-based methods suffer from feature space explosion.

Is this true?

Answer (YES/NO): NO